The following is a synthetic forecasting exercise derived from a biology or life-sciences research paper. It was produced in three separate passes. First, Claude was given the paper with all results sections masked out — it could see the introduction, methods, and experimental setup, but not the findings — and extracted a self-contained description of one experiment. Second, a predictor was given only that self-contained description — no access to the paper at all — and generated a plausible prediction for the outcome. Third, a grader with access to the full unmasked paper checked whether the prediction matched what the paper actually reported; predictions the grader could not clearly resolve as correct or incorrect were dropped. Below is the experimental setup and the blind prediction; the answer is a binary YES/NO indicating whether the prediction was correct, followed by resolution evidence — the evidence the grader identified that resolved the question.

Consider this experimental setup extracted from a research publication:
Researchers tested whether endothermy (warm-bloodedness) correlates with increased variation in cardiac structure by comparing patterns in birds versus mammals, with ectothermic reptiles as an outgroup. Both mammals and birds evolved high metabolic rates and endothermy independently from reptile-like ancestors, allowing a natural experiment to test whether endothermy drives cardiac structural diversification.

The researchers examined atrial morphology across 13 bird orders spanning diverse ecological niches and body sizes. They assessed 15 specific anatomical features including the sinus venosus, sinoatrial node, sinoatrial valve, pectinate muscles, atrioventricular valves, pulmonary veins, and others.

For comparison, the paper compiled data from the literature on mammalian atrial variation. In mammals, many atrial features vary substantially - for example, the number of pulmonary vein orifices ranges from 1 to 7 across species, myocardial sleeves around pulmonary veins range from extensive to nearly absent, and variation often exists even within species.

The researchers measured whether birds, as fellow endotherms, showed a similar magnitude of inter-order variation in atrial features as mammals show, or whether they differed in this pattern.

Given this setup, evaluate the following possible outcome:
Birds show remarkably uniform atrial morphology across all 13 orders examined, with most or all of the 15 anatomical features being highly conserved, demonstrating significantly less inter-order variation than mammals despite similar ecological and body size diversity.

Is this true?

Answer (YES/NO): YES